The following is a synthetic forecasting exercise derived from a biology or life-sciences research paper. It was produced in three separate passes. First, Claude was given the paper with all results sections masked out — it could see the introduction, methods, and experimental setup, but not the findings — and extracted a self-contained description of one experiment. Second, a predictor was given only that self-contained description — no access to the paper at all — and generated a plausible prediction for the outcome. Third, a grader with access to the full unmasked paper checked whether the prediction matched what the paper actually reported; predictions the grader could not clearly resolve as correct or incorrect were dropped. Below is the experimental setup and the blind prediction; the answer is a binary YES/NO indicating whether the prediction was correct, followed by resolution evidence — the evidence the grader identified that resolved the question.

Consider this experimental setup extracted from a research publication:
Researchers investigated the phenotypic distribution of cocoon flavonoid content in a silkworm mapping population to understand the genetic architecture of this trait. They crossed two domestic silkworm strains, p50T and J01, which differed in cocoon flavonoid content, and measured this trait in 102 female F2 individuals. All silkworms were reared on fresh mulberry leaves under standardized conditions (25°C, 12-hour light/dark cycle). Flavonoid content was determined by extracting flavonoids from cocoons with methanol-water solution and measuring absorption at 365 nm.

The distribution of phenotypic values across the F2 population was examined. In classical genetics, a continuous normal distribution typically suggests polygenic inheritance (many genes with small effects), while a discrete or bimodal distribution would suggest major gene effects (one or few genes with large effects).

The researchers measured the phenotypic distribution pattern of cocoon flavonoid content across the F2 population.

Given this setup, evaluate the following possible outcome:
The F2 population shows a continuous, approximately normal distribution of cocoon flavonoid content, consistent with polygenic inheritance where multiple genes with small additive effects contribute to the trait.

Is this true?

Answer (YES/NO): NO